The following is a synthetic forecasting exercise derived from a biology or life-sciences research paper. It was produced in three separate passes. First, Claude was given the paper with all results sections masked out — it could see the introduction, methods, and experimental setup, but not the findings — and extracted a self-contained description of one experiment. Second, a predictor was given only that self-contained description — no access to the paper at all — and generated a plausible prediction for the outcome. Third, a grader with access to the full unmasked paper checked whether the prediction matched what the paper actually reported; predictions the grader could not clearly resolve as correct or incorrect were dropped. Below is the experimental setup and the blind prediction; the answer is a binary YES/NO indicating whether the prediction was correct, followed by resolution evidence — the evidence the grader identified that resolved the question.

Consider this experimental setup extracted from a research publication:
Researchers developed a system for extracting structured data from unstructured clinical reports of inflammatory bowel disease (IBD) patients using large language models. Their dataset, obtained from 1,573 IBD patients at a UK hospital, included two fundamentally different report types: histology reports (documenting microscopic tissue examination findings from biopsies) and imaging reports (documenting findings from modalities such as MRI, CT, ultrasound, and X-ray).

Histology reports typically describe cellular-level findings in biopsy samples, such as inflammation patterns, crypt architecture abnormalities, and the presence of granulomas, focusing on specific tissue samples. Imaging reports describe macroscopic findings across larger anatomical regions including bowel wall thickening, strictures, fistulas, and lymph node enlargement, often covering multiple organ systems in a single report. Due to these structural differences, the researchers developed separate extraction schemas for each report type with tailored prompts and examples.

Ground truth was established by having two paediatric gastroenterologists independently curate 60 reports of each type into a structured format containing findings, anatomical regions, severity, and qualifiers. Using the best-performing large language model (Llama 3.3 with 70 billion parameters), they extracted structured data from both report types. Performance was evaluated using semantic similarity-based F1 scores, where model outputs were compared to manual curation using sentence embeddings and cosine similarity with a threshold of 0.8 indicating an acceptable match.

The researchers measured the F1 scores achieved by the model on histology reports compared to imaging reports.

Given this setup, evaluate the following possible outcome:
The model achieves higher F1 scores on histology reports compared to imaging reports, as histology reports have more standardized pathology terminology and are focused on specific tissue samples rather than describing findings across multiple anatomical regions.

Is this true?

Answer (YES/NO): YES